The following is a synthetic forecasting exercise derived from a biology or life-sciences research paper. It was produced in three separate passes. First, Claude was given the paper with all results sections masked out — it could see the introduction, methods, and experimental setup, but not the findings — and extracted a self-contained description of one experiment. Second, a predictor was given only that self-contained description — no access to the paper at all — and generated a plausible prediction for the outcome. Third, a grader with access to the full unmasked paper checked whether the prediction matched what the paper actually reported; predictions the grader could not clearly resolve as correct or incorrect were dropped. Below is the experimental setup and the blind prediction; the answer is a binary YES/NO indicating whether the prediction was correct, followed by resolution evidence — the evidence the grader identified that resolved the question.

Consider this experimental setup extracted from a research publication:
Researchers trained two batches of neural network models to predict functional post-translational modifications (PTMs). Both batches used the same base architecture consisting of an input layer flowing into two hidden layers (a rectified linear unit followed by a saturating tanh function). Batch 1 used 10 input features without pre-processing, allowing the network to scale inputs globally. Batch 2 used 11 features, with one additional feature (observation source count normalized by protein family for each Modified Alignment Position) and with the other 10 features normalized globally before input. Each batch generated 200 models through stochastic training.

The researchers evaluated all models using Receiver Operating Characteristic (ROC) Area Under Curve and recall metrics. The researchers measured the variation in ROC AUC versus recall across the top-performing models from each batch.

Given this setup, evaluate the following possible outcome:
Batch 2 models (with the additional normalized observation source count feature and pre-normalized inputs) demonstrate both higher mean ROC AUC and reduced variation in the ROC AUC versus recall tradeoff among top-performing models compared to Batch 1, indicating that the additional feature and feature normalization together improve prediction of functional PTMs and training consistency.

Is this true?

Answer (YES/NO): NO